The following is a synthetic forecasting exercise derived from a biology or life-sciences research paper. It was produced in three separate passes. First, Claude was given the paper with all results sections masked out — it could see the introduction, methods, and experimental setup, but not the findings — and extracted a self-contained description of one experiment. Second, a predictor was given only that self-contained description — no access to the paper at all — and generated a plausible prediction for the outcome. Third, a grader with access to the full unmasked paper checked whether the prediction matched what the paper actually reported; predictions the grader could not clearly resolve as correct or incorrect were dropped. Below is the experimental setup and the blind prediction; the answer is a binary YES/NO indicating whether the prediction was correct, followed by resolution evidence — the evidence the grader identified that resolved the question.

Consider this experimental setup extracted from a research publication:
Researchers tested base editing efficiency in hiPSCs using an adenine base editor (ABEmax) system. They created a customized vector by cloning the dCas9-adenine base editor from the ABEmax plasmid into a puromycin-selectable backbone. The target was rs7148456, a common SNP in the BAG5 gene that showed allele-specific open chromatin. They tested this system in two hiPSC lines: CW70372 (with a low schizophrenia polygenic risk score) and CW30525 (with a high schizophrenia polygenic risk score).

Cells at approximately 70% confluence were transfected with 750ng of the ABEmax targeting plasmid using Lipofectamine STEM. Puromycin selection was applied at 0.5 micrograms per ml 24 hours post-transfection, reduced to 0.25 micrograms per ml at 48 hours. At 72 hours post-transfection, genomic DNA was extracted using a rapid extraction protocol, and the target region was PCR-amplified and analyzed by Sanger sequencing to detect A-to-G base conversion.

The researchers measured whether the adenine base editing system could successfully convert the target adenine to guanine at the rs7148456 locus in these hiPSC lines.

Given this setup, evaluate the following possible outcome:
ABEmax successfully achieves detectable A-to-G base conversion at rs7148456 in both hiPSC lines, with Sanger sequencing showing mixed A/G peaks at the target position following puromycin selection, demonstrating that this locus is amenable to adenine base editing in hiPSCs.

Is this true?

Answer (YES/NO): YES